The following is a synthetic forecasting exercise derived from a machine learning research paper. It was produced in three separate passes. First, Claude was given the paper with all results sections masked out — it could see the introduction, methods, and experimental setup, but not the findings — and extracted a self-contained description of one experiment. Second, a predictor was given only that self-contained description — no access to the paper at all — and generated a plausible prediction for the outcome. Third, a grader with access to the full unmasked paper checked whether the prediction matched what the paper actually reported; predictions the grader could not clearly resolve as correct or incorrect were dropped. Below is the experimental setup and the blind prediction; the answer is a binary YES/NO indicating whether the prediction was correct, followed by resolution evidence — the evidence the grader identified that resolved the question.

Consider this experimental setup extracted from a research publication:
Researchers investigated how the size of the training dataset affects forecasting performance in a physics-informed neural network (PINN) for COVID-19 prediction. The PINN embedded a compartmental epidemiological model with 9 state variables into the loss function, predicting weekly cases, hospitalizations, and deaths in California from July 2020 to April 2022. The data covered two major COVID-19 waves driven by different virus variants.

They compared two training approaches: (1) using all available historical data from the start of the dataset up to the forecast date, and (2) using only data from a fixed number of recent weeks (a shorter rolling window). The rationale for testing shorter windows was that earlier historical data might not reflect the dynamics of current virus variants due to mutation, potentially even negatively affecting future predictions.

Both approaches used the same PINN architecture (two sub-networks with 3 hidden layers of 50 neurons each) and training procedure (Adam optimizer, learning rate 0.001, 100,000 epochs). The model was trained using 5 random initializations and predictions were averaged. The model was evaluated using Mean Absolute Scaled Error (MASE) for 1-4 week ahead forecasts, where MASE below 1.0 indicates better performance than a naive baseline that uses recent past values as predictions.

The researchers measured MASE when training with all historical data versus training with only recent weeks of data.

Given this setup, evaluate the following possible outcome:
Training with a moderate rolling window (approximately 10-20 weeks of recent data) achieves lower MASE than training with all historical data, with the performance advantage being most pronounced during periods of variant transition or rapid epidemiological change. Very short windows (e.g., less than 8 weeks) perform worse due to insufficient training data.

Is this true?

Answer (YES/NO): NO